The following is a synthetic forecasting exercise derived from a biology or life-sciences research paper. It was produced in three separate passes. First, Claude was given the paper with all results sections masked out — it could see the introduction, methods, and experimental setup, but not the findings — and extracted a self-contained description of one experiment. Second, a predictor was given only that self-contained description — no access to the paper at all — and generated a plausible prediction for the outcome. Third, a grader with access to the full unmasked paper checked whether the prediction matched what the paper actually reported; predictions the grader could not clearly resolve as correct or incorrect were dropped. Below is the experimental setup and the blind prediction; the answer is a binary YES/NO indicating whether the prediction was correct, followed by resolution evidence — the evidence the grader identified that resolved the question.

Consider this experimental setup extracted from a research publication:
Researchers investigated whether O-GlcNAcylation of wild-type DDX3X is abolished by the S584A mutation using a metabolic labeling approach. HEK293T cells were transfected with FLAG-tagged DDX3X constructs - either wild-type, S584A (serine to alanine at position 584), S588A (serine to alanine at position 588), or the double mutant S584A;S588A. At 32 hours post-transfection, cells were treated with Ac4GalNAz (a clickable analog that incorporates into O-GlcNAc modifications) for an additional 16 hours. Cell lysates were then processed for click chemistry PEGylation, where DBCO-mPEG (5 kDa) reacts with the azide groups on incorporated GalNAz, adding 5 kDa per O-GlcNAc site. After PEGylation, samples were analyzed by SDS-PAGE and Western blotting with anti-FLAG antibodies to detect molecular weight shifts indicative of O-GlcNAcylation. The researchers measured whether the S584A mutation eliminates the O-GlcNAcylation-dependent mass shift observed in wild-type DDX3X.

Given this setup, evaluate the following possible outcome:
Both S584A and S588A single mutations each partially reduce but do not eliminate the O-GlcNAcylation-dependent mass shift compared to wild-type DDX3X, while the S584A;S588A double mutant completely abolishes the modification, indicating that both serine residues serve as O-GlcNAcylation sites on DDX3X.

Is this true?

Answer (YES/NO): NO